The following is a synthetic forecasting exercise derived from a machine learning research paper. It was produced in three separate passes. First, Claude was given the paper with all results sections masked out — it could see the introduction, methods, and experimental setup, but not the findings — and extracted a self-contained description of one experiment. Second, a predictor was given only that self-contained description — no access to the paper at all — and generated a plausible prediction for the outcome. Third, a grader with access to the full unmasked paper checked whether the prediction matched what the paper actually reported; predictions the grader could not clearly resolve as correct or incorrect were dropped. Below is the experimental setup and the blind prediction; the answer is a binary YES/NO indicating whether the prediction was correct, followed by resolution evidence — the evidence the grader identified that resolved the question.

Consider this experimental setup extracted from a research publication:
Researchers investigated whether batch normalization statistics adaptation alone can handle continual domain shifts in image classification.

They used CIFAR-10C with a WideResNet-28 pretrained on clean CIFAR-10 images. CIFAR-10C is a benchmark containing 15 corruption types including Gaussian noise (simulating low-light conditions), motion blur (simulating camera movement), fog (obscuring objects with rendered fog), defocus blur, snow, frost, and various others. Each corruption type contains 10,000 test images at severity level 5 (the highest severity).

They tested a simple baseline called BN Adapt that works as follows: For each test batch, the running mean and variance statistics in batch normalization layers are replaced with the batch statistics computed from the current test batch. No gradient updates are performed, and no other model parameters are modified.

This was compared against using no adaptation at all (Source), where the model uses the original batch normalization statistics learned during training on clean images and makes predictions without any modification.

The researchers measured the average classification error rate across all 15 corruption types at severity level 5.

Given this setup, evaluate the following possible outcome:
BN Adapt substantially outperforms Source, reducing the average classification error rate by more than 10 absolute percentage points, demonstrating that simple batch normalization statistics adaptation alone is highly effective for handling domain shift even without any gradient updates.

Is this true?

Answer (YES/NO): YES